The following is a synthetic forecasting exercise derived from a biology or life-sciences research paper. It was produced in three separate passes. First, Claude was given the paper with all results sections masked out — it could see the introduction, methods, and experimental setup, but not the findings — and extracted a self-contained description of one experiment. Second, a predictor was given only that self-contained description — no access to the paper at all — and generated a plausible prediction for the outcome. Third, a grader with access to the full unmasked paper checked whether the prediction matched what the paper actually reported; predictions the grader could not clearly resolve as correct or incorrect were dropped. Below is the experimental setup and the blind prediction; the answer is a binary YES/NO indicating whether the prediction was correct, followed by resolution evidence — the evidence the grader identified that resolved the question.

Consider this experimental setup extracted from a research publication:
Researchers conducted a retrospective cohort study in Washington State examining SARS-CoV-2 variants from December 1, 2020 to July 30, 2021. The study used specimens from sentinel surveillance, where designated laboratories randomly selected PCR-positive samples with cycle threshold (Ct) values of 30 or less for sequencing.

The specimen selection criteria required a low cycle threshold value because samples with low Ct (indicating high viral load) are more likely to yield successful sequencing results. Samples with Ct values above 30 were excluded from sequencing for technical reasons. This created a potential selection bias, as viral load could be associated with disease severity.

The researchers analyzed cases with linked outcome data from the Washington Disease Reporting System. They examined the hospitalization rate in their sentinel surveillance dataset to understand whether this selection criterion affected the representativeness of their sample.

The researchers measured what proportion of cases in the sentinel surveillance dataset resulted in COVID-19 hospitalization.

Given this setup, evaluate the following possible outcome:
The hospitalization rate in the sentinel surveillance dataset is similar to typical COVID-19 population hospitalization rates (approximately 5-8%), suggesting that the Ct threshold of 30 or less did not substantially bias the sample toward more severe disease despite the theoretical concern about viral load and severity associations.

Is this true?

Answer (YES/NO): NO